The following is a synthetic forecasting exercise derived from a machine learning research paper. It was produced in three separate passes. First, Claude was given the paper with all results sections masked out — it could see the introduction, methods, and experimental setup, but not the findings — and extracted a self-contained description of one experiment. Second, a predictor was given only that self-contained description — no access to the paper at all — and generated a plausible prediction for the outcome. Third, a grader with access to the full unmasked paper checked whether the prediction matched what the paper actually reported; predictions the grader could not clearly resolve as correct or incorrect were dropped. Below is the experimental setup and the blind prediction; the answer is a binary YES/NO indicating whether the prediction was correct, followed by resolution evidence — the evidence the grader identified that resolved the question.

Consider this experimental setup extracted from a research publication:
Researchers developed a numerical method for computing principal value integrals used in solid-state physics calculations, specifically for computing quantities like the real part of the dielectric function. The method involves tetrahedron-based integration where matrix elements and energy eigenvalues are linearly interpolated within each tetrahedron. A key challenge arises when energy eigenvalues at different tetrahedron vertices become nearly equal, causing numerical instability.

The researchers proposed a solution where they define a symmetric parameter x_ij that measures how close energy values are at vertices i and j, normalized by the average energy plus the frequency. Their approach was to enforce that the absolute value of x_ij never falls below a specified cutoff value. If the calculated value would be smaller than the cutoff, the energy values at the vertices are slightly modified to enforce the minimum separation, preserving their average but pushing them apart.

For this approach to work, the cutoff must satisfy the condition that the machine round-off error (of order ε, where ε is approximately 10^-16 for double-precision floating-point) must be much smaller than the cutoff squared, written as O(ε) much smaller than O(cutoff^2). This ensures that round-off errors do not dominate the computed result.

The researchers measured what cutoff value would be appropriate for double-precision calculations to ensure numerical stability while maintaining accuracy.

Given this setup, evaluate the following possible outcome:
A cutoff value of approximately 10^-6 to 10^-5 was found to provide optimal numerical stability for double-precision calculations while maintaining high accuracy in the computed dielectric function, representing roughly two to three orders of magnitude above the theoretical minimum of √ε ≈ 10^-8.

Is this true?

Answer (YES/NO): NO